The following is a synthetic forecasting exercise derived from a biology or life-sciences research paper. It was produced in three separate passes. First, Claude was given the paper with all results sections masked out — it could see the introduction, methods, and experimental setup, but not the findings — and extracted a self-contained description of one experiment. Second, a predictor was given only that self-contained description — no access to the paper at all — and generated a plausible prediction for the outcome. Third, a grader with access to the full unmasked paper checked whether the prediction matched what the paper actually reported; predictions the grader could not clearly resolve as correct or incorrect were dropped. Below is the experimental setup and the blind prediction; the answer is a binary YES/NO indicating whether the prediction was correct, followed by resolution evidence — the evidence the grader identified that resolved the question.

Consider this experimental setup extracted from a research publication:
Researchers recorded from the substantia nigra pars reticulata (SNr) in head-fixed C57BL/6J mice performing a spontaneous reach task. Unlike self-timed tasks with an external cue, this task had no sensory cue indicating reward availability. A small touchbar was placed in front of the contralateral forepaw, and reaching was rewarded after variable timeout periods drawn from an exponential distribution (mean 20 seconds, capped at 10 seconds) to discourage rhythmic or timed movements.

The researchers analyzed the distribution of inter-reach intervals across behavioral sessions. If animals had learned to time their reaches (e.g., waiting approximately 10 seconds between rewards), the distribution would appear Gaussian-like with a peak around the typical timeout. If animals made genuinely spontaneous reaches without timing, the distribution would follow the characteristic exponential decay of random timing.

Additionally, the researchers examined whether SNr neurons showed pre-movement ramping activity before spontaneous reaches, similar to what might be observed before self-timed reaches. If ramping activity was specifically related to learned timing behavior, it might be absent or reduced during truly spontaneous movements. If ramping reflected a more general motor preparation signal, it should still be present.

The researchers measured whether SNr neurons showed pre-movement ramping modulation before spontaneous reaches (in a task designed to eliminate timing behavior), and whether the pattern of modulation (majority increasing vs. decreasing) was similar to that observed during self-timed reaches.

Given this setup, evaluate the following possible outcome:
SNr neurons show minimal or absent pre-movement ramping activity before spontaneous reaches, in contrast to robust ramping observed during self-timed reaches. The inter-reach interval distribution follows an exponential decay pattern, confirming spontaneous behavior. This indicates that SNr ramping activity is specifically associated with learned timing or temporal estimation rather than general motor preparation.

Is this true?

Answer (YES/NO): NO